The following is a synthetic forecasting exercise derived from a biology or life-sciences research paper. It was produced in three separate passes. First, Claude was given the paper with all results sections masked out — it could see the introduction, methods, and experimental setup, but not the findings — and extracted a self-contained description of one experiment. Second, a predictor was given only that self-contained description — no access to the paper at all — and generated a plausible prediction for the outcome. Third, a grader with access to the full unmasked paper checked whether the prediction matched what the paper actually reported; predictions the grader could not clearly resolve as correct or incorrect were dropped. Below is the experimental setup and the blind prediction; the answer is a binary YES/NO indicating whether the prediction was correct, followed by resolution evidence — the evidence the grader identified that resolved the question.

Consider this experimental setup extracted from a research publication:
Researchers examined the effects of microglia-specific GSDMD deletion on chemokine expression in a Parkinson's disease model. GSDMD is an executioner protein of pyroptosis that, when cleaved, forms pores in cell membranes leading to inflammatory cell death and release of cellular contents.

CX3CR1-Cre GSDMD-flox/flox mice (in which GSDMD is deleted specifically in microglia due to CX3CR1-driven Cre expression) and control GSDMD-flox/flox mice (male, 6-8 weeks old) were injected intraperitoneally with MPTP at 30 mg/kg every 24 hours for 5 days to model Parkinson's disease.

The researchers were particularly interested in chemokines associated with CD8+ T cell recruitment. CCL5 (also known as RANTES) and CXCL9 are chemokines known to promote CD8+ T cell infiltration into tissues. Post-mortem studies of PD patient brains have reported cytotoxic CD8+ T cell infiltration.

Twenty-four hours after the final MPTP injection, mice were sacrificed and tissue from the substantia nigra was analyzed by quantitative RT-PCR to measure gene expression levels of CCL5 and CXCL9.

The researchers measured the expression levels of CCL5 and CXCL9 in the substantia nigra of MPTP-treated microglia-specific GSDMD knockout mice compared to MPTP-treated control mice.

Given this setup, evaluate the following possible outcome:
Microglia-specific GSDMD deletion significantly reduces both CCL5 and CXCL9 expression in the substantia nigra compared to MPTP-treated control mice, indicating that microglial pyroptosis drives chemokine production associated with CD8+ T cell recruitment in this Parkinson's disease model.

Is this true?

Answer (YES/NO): YES